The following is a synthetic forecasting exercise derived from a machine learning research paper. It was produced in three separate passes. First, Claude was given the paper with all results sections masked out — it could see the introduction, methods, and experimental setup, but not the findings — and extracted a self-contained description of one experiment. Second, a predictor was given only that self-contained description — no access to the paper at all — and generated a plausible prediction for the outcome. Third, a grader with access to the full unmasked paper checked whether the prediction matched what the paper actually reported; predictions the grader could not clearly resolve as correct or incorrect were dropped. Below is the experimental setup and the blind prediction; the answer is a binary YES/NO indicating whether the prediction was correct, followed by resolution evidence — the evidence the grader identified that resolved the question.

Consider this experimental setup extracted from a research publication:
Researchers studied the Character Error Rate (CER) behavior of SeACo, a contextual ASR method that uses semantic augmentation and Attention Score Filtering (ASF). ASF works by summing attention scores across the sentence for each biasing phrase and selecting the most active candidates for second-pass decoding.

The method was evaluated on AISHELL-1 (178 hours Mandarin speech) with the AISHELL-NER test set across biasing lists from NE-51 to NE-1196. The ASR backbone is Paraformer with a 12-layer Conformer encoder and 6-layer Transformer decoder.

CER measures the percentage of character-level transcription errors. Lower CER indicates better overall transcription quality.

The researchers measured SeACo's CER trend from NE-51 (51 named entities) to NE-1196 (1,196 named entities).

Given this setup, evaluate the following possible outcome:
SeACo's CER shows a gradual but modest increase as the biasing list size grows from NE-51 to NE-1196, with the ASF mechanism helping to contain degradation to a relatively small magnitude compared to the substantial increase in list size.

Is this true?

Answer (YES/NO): NO